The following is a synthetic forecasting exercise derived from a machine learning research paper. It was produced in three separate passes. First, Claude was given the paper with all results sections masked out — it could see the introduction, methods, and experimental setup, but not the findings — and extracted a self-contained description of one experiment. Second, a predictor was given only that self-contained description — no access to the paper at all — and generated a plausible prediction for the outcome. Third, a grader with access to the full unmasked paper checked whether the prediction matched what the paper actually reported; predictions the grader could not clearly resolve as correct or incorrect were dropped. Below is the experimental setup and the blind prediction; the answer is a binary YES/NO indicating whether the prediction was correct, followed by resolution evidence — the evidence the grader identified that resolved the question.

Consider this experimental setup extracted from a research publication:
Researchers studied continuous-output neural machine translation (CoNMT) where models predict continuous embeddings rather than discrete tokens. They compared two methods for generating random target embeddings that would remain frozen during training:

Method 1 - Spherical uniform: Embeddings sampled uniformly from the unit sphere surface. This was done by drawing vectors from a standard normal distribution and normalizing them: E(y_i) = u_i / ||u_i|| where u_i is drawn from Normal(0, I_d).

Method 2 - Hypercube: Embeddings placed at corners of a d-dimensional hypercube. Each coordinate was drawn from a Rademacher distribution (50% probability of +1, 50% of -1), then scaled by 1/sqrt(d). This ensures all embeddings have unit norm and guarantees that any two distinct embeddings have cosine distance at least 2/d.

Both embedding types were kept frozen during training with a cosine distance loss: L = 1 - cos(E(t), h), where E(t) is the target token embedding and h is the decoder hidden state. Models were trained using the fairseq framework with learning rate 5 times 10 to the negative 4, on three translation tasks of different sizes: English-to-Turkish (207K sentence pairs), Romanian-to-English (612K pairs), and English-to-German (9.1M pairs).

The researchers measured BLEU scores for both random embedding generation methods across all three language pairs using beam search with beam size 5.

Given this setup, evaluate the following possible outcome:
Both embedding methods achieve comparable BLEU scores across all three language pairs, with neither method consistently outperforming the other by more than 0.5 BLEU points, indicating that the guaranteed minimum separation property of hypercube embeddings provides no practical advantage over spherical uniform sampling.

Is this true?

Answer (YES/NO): YES